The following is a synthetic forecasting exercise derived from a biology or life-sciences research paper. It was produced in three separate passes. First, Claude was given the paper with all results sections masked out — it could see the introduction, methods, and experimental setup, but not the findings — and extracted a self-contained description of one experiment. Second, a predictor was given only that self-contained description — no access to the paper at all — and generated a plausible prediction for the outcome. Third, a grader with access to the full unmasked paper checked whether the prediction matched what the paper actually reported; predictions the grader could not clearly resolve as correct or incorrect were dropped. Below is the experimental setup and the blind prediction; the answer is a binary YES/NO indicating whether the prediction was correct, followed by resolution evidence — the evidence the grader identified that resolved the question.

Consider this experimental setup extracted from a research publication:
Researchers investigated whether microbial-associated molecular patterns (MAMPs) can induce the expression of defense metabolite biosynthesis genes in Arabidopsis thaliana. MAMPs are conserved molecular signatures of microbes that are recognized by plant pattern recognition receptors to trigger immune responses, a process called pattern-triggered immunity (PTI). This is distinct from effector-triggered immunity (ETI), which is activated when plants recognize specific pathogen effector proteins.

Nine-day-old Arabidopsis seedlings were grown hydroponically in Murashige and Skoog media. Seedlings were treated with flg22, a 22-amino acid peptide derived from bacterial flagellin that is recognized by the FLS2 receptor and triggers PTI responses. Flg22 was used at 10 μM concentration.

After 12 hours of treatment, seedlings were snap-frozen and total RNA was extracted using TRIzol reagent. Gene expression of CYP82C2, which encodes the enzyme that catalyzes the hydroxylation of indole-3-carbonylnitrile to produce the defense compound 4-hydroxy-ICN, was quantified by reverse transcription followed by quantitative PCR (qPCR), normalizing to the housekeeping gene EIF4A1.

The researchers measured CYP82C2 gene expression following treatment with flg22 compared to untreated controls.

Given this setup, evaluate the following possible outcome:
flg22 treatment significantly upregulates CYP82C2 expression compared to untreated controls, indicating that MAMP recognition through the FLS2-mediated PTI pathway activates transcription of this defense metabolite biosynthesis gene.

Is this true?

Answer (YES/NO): YES